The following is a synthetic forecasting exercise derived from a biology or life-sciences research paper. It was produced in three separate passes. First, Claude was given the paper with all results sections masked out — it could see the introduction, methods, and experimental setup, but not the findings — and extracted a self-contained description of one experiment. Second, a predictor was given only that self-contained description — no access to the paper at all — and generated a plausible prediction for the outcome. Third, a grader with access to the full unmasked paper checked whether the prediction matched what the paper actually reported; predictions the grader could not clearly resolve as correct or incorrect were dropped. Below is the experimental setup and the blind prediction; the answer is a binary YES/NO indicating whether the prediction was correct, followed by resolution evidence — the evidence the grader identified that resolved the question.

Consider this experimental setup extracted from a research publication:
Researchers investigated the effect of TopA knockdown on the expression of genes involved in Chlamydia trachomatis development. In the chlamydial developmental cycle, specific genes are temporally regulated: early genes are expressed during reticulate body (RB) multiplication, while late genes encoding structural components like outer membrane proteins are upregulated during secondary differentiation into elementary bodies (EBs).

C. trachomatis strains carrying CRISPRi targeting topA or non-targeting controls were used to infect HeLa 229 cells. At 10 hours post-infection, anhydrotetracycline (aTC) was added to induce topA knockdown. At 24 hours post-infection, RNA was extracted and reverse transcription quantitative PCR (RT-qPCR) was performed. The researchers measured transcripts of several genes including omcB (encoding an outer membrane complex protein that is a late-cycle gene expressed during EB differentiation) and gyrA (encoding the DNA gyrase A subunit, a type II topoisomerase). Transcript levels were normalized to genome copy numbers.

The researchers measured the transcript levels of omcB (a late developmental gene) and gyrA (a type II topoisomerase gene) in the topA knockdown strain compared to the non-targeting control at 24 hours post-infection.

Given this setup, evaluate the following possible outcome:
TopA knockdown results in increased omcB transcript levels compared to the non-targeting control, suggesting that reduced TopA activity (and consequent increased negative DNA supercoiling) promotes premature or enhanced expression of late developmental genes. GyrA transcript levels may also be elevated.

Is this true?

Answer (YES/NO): NO